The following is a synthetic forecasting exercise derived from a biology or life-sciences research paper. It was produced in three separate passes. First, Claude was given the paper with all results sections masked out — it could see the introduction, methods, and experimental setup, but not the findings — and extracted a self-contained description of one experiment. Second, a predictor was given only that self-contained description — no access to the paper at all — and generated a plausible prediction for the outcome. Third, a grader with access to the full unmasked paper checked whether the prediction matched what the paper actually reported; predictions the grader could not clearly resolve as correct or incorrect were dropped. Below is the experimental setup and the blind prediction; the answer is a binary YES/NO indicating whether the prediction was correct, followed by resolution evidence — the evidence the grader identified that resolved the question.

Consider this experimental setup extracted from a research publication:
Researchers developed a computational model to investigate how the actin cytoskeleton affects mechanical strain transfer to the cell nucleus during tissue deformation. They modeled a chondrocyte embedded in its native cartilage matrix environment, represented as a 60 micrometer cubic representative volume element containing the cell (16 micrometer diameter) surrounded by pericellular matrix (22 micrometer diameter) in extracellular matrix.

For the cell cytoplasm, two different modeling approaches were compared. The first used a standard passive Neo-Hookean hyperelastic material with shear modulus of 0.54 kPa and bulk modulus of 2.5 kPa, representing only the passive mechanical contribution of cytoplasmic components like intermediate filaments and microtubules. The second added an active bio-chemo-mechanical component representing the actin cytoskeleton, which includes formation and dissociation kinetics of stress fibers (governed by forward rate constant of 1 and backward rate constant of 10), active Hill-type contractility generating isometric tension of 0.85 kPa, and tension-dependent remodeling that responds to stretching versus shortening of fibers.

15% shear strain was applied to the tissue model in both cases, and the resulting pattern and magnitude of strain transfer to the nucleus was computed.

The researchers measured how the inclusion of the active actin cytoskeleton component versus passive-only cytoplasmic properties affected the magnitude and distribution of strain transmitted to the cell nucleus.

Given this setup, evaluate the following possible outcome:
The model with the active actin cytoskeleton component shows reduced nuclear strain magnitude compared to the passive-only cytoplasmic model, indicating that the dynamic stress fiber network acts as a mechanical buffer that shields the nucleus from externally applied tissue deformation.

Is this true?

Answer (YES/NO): NO